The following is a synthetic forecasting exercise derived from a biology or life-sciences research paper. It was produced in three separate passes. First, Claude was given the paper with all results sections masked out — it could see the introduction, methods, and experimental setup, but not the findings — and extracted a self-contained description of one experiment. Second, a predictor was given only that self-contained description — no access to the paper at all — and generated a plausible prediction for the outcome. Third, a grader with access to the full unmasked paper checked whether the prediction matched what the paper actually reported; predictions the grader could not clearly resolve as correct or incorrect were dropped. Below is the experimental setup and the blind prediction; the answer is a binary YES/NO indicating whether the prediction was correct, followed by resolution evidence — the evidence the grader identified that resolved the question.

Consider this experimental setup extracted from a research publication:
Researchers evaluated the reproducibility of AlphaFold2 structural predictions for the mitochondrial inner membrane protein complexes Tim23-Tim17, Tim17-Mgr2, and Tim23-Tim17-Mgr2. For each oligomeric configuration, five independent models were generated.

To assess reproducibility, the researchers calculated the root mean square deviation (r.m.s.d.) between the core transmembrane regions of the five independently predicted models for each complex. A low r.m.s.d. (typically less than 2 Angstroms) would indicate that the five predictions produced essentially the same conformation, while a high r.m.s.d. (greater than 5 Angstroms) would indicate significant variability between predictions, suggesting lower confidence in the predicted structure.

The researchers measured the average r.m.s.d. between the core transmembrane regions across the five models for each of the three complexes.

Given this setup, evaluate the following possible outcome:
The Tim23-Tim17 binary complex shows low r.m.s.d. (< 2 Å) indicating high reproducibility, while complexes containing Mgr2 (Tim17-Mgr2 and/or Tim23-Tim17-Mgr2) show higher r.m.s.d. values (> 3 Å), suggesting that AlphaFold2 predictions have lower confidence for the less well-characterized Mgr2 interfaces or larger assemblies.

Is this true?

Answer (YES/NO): NO